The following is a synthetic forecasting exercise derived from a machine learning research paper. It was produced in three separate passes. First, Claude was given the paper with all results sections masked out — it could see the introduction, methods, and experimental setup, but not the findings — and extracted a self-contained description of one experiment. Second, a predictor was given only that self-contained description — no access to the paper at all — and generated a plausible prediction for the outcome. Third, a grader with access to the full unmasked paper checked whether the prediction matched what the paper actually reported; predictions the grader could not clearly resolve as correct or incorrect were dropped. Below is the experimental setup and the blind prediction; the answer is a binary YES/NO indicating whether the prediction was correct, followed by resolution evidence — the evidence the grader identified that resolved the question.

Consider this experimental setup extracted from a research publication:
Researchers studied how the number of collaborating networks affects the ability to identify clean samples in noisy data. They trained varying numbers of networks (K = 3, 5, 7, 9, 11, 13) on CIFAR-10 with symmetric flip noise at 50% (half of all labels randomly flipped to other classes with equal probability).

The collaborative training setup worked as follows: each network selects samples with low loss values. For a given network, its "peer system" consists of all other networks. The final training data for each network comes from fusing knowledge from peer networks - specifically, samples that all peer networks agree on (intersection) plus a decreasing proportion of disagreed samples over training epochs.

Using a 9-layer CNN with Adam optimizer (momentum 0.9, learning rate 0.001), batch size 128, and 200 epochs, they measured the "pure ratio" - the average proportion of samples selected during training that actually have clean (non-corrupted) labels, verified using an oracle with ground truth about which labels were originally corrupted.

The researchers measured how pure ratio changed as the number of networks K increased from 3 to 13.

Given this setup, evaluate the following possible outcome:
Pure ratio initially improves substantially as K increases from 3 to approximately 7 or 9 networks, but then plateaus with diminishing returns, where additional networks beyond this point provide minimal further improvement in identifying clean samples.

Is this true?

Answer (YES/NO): YES